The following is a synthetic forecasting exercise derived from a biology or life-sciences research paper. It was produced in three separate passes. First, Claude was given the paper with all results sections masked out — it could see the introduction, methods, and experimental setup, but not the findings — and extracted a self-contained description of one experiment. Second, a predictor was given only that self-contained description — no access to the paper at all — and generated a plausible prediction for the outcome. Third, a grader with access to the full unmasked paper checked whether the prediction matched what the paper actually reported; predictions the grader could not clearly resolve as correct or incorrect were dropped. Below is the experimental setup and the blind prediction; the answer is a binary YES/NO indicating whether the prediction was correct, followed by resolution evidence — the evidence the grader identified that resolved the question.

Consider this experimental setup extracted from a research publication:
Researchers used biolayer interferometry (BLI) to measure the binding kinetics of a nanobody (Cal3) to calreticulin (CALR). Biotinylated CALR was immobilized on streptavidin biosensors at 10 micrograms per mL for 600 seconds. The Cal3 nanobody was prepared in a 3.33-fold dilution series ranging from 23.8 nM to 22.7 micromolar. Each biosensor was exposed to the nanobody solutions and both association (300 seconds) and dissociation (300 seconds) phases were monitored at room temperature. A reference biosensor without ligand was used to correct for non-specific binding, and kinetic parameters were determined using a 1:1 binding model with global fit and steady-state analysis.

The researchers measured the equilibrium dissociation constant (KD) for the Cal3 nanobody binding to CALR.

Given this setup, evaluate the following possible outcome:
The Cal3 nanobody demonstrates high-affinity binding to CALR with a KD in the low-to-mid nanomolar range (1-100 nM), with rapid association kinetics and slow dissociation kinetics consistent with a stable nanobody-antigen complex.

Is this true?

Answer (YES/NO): NO